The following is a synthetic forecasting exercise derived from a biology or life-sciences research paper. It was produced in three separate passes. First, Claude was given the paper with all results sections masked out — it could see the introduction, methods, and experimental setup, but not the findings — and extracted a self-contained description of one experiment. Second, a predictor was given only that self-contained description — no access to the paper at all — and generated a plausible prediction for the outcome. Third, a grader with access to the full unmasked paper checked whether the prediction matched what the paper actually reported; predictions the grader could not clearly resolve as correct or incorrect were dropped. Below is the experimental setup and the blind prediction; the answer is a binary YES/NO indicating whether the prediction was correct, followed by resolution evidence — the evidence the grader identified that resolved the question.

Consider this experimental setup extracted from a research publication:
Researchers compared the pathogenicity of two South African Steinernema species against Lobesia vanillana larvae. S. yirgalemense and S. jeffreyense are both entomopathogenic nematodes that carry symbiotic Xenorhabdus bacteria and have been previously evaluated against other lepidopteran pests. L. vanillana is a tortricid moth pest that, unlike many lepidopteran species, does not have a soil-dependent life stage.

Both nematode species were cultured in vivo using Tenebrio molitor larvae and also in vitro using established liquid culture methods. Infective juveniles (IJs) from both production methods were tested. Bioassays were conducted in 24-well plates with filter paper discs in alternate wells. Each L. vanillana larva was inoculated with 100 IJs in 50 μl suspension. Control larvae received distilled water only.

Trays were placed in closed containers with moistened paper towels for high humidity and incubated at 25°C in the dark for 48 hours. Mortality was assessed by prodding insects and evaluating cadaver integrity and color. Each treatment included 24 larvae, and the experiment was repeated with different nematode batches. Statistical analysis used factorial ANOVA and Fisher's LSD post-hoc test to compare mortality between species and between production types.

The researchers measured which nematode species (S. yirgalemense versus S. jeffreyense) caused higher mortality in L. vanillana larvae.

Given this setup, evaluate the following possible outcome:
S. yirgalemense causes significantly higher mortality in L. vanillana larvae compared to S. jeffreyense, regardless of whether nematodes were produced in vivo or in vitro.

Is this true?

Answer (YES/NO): NO